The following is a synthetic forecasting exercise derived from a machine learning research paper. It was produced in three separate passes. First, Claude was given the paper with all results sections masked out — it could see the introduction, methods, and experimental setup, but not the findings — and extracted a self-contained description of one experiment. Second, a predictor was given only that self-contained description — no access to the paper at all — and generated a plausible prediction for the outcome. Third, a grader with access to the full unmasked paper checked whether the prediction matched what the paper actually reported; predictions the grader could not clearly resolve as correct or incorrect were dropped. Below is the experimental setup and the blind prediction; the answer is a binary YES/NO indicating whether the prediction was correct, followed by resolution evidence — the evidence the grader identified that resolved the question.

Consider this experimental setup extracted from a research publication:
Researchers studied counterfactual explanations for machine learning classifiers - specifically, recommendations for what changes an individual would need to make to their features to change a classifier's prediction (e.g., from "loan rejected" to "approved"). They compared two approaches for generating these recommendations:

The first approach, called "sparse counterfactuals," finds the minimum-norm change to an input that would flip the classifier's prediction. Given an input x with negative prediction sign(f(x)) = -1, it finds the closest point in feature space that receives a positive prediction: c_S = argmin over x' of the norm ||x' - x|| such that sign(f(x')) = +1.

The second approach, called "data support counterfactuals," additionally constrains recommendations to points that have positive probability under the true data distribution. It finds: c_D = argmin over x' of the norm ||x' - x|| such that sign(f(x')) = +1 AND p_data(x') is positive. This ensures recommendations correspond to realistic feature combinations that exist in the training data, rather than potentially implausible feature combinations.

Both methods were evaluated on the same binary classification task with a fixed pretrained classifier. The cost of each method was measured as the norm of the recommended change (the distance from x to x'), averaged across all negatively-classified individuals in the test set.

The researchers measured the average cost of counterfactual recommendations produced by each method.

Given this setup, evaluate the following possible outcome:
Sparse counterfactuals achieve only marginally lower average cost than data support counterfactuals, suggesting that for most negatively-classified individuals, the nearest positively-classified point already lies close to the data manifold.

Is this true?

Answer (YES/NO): NO